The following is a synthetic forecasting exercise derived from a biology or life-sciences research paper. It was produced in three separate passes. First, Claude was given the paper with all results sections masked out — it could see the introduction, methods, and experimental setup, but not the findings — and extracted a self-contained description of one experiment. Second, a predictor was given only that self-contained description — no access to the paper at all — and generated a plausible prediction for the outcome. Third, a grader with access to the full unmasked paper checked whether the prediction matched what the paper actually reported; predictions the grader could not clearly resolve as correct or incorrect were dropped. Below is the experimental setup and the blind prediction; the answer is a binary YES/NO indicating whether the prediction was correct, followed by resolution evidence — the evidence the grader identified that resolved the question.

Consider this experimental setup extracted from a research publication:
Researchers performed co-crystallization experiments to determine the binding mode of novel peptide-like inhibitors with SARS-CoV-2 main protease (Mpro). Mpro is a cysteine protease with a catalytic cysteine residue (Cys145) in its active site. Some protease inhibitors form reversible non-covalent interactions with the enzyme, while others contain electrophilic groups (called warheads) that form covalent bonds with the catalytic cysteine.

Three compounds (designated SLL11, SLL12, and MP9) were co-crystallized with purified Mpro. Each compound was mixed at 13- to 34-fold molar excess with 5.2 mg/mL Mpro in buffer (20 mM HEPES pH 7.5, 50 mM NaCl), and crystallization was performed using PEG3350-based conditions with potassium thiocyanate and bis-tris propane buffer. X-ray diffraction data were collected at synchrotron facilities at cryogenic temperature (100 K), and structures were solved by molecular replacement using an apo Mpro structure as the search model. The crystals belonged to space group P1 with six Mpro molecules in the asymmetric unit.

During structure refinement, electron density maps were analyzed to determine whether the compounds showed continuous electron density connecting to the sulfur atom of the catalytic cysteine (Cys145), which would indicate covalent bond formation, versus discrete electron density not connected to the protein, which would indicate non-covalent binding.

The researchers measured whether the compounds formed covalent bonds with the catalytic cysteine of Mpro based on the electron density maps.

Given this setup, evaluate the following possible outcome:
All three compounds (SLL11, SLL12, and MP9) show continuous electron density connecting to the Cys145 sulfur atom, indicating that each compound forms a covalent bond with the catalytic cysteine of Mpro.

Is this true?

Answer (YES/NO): YES